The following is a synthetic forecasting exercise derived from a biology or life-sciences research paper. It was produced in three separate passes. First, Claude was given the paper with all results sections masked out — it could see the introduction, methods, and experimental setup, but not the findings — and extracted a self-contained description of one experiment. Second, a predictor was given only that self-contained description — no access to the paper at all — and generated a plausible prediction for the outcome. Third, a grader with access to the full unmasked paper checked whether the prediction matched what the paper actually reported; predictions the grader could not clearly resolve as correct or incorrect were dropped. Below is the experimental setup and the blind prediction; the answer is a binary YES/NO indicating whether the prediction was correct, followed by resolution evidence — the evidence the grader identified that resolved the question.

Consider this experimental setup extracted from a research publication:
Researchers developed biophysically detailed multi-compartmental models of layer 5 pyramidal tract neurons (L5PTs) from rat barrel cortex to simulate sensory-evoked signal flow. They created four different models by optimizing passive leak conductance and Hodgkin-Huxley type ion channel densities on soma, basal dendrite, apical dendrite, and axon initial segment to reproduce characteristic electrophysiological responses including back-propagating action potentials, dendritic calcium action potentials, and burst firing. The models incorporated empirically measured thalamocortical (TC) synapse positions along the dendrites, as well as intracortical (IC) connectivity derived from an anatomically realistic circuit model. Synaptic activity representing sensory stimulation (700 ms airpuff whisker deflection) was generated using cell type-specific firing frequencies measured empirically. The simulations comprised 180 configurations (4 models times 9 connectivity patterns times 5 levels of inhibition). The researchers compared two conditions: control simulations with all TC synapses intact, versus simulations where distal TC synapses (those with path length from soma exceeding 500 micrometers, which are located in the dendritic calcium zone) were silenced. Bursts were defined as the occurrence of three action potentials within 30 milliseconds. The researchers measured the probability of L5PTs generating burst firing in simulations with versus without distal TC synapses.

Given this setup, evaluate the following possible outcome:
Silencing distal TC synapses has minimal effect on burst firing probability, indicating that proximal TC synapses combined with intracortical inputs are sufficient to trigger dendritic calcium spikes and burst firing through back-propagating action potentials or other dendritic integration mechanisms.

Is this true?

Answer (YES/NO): NO